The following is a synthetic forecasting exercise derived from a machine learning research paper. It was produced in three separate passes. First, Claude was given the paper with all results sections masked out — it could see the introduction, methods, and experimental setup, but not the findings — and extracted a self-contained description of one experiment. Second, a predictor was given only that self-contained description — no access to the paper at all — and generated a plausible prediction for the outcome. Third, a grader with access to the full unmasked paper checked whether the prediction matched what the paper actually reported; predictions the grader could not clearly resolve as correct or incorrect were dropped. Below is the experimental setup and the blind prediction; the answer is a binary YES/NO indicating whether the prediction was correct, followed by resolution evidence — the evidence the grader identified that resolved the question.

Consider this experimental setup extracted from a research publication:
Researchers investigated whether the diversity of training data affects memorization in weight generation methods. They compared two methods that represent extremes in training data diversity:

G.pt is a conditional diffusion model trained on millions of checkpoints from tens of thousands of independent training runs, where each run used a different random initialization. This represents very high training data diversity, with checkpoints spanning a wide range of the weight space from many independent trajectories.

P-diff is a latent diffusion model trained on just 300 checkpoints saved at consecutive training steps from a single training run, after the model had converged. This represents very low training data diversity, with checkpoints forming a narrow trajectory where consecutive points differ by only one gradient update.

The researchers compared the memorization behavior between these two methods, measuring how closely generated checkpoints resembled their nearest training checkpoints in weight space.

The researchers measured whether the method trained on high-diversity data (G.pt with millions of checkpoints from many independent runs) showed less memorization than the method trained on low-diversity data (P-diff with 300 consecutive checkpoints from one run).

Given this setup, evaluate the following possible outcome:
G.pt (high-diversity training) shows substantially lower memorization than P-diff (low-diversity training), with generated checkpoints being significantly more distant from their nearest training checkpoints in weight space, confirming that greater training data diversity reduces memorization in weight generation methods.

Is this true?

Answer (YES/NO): NO